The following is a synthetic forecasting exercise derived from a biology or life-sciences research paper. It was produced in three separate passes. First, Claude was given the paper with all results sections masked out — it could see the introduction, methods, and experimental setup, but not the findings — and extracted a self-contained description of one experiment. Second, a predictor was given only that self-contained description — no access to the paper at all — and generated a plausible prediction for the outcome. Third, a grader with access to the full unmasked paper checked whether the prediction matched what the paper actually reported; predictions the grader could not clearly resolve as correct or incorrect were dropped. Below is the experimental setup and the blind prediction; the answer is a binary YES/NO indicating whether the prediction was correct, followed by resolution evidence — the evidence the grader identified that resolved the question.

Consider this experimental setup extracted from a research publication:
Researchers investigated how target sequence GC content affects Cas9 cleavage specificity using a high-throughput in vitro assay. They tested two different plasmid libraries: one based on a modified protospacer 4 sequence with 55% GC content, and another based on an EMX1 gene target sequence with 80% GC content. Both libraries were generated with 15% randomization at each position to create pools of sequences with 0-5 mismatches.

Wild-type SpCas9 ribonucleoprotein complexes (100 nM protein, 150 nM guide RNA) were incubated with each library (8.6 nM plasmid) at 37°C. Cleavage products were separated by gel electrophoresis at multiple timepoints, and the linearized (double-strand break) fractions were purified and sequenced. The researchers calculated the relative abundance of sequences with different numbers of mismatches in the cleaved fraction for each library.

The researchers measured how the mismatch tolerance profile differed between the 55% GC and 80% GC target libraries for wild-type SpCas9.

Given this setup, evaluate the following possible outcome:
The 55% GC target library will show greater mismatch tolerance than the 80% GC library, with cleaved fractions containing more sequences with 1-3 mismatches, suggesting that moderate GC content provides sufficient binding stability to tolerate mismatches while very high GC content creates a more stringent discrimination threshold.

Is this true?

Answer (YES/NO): NO